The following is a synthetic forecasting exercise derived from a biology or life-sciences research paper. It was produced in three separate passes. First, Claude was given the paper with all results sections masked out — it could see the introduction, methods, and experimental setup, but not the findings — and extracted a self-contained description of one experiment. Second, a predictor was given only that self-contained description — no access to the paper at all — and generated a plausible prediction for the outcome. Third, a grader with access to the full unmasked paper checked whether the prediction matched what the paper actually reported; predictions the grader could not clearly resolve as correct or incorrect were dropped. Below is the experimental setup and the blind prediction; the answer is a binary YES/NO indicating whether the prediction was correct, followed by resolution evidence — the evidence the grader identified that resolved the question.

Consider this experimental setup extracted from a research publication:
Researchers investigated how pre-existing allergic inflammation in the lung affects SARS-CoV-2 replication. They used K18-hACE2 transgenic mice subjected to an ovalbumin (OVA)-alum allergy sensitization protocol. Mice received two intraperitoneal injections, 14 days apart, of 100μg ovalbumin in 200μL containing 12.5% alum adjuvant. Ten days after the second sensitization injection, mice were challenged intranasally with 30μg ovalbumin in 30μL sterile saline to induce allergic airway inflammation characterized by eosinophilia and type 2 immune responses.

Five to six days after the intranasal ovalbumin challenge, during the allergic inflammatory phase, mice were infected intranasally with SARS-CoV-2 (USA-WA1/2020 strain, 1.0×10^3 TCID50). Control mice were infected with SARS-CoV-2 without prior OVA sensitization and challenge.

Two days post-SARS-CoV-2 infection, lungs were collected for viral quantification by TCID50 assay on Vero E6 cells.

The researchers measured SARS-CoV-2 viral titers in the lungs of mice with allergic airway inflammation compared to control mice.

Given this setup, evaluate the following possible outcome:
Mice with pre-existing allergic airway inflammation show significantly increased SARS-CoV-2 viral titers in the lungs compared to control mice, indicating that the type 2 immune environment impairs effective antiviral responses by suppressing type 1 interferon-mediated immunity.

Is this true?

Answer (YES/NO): NO